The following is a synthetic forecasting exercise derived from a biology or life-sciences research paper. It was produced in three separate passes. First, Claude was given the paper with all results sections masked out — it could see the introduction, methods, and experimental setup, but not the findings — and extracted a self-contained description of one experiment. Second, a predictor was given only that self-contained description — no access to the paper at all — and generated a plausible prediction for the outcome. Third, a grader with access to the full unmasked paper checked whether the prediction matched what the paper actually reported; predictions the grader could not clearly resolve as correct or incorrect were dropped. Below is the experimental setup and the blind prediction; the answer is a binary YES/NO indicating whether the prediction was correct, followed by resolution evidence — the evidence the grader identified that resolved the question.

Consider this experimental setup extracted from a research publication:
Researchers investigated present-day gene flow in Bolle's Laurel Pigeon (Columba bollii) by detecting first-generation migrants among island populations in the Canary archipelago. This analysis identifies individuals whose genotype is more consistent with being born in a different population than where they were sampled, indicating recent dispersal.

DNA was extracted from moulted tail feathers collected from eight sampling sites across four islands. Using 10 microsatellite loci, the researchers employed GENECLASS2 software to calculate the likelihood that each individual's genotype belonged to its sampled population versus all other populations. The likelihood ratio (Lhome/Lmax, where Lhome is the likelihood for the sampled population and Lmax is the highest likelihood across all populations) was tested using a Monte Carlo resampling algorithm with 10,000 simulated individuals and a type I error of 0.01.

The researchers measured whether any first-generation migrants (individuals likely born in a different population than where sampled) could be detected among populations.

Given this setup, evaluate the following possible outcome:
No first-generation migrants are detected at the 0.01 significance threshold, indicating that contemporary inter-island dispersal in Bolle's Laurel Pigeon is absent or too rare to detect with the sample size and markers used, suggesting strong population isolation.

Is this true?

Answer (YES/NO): NO